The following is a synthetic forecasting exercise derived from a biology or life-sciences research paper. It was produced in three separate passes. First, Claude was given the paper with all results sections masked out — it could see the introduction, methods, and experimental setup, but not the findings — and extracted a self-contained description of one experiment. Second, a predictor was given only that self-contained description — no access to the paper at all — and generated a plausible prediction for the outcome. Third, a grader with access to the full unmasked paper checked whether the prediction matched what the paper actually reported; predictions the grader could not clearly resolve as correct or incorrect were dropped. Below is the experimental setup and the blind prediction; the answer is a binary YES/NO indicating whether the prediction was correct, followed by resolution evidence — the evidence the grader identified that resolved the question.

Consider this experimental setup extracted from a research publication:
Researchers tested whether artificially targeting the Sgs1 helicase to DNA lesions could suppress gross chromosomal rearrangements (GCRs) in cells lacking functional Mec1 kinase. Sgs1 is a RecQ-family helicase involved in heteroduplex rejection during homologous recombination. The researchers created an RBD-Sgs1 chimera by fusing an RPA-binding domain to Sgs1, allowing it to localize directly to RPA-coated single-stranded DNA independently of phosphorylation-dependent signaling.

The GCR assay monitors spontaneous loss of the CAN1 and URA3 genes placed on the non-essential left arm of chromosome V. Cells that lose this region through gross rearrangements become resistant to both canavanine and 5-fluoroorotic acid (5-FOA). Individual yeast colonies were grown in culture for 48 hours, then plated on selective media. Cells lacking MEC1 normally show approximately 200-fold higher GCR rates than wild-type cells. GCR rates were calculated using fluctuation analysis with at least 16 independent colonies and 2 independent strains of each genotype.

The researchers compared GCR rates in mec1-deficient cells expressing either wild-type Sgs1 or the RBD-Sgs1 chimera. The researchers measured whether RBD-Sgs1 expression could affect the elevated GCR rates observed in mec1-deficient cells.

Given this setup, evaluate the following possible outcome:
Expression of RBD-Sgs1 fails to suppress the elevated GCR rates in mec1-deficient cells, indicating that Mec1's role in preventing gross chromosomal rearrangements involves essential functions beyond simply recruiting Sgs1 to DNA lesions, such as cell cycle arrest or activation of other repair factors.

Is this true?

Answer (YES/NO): NO